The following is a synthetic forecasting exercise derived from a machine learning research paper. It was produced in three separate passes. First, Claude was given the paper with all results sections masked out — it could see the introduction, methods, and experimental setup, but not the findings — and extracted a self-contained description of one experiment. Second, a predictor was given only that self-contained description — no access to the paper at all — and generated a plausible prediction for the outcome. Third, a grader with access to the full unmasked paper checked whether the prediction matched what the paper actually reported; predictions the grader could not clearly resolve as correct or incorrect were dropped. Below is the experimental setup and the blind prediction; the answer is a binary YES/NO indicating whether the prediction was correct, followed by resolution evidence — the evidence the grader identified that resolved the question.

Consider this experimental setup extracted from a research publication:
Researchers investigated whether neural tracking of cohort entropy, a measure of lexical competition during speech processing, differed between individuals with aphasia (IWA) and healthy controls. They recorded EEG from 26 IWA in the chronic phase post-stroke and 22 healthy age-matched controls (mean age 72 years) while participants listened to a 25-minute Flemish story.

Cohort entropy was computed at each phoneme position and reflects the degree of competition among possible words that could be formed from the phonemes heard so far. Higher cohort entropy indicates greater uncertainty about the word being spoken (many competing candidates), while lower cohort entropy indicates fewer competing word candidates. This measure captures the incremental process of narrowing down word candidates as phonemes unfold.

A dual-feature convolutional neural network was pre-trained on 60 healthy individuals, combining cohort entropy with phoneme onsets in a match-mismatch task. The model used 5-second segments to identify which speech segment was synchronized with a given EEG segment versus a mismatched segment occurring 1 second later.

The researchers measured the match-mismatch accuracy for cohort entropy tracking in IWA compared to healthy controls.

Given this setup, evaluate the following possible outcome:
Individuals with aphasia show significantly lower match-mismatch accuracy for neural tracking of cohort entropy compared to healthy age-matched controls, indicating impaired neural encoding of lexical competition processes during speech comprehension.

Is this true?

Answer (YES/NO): YES